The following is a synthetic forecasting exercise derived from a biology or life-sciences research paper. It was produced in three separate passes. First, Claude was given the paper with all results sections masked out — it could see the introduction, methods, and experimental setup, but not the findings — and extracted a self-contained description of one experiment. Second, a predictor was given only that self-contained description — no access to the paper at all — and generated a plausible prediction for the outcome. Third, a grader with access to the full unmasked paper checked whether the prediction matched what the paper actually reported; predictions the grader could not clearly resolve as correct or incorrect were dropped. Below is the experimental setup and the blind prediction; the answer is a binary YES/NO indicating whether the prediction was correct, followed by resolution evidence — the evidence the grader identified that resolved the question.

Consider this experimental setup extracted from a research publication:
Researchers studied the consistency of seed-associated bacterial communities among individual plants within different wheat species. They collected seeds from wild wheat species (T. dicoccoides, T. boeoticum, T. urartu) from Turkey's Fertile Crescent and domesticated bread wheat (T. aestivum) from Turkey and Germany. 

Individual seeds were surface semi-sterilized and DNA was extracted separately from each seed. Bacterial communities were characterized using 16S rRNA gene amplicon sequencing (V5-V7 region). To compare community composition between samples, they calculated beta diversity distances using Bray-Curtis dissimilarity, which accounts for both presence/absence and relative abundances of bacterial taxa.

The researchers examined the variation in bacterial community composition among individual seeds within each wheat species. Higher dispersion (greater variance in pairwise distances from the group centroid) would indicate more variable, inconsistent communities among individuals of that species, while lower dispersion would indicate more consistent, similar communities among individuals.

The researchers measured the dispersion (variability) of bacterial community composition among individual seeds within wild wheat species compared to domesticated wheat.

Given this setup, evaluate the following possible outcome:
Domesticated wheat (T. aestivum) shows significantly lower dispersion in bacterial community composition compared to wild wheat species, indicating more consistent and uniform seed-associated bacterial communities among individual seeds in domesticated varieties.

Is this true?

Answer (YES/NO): NO